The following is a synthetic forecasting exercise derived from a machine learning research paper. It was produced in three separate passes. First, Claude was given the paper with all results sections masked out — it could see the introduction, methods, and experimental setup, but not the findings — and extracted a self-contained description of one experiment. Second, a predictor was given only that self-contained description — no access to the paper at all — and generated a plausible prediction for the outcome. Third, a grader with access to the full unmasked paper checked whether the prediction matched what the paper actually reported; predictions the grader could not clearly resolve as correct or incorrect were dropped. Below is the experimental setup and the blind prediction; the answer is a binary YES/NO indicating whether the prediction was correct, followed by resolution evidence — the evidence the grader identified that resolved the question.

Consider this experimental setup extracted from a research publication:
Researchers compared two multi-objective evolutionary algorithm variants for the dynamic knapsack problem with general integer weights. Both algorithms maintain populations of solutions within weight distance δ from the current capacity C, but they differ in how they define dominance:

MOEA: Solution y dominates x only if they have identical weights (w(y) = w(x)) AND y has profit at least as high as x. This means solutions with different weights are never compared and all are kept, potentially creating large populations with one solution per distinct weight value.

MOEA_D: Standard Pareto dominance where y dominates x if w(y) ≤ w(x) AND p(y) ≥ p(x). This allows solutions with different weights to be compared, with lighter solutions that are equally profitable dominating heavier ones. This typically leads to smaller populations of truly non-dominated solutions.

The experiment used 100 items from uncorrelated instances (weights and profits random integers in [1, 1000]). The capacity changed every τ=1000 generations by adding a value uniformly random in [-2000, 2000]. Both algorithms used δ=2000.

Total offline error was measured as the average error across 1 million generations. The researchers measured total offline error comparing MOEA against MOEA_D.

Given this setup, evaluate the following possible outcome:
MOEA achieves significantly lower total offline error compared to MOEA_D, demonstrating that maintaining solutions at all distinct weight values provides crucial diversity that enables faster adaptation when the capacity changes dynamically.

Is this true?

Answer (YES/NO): NO